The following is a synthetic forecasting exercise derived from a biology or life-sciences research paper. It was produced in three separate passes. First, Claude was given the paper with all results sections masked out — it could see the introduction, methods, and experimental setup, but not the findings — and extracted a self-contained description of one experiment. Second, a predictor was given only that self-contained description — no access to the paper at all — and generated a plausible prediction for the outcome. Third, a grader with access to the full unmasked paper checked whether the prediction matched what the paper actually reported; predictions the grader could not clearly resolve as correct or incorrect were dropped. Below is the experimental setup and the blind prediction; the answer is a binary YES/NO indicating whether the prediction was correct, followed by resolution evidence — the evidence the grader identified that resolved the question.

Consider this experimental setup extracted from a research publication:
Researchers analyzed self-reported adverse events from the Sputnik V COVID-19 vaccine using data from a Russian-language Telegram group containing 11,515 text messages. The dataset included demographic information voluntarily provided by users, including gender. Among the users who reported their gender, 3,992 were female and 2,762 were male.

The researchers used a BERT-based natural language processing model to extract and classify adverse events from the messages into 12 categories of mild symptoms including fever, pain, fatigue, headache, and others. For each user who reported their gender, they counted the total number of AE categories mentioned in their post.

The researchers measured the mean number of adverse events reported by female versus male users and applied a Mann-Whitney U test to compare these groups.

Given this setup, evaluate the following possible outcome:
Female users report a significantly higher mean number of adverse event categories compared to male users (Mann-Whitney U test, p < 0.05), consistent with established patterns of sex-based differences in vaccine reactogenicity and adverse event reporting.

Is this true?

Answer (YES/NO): YES